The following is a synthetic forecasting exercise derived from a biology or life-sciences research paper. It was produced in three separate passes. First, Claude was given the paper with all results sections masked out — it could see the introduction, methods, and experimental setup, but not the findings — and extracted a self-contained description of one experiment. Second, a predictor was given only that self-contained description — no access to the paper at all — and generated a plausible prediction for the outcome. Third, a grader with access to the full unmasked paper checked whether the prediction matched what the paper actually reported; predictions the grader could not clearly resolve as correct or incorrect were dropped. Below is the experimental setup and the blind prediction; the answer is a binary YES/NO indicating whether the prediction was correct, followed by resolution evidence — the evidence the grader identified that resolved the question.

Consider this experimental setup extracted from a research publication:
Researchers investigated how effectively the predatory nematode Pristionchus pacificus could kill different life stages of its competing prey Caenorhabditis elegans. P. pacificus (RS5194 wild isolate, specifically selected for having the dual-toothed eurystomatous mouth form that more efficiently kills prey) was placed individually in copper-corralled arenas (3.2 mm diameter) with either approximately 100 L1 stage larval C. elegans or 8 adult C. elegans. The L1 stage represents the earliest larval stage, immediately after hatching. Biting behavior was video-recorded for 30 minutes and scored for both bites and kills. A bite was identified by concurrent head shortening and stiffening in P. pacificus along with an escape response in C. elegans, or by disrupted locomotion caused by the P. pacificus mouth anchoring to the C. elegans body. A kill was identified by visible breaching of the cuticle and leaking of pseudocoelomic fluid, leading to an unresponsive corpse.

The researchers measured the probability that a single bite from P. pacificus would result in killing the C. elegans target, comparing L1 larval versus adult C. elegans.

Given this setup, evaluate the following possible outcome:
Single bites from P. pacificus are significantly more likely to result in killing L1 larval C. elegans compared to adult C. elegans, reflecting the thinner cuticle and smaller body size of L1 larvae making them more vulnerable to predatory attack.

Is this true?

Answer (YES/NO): YES